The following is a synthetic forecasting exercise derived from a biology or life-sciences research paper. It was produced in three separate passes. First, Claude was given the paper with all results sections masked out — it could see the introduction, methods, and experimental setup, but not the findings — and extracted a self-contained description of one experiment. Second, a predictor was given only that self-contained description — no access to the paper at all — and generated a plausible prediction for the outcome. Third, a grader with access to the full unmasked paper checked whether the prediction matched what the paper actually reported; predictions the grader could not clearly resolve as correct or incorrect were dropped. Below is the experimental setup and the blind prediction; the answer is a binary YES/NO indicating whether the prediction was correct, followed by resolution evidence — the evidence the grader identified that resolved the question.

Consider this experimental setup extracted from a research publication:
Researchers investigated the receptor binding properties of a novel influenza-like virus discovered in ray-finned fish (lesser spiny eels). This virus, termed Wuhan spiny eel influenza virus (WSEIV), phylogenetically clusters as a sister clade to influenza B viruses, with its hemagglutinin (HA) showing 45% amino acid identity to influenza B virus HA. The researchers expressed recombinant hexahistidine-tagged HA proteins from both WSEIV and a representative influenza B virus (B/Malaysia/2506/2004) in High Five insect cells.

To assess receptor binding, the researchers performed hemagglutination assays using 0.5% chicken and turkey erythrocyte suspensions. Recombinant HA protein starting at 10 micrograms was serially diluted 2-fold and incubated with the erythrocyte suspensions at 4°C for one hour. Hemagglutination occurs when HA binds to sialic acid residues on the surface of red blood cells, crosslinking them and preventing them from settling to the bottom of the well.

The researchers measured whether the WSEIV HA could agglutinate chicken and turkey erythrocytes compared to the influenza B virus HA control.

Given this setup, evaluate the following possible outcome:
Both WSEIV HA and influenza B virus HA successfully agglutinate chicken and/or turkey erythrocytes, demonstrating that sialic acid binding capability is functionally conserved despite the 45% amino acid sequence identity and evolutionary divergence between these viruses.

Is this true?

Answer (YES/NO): NO